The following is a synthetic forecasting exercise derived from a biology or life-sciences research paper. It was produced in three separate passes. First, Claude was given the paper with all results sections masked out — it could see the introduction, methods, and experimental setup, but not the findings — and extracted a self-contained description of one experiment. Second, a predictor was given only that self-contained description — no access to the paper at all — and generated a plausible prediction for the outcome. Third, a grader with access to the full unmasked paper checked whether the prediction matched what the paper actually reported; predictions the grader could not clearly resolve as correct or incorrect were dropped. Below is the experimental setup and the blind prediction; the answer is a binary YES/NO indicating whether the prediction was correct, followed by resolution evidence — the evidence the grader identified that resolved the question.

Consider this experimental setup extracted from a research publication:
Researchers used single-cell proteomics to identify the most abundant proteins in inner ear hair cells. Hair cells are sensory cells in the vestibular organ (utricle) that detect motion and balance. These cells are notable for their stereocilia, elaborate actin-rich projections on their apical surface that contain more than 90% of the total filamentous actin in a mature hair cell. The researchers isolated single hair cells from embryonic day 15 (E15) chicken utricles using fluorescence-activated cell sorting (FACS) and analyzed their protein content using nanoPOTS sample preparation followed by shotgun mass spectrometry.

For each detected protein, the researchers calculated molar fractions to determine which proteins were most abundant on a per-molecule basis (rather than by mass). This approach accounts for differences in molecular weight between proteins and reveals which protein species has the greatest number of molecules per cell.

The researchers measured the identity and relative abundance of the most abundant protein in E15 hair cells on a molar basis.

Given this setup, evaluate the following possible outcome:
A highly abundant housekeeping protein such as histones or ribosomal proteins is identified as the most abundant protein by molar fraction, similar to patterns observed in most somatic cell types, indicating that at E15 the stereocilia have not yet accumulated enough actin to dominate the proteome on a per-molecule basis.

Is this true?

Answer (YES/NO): NO